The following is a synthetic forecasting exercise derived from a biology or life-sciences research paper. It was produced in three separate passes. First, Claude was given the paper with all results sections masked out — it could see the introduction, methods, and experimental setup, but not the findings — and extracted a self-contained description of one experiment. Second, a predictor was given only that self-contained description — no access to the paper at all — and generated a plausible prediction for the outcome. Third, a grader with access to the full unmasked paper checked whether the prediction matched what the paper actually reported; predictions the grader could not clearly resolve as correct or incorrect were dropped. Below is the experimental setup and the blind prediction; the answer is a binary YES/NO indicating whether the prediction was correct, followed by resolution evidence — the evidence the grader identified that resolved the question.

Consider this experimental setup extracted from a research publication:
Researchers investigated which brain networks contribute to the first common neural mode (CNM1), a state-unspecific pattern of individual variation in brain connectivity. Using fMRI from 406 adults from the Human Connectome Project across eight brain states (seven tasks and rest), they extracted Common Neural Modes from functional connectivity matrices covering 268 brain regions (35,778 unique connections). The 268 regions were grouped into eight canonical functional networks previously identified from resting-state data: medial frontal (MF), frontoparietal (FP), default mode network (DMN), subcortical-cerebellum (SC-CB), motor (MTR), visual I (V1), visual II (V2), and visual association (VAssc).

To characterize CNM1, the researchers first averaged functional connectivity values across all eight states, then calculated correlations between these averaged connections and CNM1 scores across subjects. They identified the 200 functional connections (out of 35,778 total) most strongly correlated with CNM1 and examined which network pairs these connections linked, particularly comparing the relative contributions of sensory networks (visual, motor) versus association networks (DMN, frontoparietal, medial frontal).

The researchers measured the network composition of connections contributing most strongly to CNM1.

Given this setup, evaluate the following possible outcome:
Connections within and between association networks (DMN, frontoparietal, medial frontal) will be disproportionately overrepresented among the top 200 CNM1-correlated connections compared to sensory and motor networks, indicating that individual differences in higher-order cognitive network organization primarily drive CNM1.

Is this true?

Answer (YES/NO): NO